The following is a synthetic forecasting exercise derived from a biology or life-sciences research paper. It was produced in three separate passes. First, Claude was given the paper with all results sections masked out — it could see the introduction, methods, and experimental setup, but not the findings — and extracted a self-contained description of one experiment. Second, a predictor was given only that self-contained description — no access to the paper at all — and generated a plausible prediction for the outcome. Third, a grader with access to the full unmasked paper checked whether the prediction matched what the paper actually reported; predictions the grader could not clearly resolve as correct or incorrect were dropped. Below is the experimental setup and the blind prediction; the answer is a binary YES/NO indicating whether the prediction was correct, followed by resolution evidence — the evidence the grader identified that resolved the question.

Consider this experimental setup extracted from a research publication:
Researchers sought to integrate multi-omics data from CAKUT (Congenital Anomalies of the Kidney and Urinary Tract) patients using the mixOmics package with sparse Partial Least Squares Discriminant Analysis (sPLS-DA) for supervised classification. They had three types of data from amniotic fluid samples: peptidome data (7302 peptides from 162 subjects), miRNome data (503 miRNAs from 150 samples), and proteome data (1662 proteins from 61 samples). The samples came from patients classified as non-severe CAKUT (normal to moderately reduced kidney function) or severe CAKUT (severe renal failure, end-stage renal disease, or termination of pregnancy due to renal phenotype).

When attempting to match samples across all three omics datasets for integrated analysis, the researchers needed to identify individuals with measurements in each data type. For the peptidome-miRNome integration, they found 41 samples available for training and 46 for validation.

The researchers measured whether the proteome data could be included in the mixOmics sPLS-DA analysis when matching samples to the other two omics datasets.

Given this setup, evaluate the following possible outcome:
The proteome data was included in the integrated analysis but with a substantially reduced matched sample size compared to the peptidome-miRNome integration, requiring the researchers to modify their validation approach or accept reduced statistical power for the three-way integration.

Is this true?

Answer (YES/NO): NO